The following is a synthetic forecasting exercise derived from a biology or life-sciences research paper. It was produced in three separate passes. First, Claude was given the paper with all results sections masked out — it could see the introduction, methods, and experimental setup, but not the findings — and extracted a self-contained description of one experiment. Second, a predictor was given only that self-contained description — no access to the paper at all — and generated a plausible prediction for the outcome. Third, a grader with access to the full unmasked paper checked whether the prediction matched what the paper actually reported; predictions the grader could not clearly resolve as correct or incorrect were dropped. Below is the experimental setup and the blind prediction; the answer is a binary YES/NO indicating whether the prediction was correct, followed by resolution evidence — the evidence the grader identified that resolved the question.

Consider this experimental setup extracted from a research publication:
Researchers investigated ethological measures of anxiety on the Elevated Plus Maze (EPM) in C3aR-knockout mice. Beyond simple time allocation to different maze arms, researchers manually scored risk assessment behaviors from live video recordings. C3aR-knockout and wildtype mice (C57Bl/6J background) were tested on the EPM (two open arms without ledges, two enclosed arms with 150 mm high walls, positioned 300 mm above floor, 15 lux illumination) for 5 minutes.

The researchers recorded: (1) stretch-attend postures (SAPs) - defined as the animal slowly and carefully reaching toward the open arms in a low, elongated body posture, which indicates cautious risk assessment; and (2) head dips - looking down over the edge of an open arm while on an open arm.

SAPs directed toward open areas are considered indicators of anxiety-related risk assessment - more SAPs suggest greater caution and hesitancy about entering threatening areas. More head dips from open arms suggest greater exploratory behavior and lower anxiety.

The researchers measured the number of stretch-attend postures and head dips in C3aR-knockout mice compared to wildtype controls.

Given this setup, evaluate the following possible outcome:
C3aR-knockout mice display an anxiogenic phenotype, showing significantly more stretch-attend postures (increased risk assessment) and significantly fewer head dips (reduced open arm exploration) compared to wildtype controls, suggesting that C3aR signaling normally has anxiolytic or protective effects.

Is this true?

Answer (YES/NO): YES